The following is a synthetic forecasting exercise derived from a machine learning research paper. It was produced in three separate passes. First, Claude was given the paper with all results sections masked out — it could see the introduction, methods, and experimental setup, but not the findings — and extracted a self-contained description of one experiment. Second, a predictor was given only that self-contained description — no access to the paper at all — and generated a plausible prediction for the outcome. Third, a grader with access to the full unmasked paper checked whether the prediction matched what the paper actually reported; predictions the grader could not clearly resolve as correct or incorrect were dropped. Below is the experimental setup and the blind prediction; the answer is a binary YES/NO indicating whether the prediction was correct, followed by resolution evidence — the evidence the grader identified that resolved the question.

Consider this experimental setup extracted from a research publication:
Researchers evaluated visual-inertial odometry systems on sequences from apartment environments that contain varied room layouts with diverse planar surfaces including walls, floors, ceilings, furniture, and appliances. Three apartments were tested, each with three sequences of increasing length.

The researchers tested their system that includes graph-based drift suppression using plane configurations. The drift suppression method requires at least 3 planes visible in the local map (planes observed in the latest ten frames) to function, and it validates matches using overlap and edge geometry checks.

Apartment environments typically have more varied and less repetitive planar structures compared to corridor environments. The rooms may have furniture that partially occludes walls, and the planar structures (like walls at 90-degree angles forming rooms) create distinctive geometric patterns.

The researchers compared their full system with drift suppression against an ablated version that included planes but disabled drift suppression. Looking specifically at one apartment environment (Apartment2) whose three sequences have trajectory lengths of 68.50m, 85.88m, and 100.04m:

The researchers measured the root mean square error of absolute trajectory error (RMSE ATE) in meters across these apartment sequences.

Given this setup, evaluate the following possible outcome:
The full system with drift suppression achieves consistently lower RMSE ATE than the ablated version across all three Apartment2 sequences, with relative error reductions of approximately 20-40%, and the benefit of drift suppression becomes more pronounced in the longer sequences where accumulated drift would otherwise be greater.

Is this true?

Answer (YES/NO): NO